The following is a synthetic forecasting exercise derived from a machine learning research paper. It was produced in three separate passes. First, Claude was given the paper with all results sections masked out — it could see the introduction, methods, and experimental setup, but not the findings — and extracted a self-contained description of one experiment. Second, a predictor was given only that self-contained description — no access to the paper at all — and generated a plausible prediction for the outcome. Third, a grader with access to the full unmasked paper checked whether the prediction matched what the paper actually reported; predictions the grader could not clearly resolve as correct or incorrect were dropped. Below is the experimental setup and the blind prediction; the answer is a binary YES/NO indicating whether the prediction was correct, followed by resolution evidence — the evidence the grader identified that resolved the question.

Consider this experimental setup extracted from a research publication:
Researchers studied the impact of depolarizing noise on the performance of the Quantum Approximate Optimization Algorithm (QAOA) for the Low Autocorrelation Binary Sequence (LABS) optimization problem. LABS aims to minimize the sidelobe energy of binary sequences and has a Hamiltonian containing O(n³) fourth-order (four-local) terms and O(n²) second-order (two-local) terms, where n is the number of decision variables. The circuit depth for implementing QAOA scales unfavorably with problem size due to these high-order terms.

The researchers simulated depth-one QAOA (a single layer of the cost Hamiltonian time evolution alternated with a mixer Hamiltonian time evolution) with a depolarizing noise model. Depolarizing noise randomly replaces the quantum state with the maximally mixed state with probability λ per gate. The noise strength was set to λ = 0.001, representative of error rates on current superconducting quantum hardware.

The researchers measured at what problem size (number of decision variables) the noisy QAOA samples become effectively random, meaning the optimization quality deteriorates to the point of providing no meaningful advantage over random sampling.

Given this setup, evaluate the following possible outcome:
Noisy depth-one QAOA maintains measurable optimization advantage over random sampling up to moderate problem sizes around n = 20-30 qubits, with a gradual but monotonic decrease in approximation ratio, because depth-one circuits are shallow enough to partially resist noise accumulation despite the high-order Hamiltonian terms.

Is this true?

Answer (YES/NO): NO